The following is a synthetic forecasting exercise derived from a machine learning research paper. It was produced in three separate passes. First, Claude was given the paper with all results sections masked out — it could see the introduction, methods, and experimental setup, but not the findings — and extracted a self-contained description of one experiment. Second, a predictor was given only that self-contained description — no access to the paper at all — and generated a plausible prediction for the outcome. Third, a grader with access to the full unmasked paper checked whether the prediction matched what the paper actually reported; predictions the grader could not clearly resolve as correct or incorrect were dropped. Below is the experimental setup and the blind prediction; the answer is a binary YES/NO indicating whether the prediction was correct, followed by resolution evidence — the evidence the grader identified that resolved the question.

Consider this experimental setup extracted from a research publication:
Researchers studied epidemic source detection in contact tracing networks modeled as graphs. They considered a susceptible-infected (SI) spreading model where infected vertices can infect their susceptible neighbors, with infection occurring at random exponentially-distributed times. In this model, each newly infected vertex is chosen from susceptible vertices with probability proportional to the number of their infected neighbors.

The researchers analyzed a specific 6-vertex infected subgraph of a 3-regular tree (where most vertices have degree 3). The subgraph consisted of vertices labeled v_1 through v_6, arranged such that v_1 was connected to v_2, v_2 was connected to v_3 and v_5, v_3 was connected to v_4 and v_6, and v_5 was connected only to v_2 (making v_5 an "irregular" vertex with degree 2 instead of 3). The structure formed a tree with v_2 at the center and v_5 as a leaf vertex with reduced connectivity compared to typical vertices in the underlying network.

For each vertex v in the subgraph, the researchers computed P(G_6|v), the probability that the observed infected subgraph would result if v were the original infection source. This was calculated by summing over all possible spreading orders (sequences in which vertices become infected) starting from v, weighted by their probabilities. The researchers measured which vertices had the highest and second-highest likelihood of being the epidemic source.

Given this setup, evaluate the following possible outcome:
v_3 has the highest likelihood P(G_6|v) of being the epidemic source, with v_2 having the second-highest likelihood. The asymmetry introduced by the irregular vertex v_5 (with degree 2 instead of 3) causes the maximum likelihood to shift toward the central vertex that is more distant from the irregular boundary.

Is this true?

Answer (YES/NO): NO